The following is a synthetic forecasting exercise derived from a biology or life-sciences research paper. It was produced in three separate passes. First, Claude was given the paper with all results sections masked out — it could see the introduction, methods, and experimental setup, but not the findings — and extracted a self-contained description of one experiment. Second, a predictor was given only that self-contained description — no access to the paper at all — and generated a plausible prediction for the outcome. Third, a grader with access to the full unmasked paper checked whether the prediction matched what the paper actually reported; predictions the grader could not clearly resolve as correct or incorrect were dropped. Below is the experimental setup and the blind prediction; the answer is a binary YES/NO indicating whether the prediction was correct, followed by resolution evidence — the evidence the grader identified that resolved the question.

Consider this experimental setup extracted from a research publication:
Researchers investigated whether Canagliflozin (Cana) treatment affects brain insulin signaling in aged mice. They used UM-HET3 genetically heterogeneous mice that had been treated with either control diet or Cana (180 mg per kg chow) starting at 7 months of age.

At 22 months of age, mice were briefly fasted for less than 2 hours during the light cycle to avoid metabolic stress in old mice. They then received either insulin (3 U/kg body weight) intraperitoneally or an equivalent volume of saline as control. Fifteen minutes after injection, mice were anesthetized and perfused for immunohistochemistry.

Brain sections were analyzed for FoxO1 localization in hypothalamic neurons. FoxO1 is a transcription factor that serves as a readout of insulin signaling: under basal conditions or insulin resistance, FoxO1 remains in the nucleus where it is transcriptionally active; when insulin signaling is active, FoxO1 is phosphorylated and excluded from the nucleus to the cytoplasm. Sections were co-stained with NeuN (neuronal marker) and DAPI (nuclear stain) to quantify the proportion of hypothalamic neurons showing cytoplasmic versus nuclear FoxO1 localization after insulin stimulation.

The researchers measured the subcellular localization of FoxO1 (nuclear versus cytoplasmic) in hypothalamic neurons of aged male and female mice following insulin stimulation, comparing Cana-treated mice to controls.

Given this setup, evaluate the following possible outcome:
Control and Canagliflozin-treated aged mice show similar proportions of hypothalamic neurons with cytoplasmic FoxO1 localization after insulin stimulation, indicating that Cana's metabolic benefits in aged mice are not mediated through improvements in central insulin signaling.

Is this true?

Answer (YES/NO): NO